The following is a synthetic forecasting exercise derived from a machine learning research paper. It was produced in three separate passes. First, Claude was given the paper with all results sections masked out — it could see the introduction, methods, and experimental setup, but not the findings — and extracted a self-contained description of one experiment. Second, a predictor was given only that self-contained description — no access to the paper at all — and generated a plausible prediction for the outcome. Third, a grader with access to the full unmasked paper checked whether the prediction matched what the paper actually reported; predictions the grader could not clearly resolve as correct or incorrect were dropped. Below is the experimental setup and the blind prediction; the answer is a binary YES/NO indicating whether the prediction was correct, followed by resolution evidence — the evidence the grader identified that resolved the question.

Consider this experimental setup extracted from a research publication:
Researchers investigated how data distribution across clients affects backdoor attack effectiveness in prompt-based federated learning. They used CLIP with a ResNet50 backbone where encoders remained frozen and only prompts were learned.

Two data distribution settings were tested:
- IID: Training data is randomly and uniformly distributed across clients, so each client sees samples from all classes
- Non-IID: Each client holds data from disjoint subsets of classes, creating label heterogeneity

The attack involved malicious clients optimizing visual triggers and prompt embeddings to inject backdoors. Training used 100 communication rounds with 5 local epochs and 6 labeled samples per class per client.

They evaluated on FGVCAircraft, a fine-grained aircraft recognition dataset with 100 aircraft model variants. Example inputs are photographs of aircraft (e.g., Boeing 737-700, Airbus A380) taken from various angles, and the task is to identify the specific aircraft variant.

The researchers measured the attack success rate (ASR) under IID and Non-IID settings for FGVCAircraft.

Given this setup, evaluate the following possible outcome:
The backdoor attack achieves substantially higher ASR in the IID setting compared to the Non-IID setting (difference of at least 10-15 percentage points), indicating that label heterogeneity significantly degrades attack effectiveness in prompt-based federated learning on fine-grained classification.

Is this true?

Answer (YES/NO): NO